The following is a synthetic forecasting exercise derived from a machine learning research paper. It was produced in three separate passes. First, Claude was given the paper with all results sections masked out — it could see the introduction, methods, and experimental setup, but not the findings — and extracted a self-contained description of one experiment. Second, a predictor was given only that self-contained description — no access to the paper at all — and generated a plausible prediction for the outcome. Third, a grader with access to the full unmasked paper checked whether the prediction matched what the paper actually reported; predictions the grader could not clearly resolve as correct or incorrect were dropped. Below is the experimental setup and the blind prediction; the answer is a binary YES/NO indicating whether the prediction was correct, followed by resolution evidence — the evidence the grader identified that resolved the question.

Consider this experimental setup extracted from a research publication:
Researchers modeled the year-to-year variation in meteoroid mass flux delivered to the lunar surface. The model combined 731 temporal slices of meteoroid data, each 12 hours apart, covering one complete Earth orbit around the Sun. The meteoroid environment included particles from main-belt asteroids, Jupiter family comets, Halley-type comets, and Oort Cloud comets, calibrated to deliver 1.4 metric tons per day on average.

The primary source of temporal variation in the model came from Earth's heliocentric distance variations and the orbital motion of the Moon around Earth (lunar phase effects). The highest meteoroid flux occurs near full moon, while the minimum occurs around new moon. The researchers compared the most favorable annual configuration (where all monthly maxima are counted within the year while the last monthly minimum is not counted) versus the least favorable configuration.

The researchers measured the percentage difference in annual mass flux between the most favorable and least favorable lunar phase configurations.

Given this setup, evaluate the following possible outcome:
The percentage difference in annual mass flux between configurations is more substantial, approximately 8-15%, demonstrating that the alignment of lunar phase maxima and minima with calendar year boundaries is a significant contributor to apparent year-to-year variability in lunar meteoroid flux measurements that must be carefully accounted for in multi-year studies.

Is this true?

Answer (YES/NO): NO